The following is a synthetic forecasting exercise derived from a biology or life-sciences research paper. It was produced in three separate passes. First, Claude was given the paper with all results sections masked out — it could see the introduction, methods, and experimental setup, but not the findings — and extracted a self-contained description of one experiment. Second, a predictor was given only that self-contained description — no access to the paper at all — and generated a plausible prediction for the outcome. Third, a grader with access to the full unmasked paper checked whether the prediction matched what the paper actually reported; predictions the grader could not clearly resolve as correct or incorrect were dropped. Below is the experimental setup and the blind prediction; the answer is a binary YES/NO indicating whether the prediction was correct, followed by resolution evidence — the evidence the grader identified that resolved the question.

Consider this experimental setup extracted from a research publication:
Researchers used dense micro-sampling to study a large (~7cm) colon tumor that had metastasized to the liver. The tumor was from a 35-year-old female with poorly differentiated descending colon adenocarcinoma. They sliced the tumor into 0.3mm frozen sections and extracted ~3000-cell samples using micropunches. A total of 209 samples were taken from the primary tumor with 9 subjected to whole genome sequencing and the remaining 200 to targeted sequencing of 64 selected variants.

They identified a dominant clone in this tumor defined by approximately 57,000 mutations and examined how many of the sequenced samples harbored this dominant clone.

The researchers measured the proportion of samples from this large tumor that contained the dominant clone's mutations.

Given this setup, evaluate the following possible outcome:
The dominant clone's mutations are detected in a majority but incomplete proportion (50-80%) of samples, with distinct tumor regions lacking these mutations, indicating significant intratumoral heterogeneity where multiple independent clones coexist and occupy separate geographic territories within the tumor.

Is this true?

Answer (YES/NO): NO